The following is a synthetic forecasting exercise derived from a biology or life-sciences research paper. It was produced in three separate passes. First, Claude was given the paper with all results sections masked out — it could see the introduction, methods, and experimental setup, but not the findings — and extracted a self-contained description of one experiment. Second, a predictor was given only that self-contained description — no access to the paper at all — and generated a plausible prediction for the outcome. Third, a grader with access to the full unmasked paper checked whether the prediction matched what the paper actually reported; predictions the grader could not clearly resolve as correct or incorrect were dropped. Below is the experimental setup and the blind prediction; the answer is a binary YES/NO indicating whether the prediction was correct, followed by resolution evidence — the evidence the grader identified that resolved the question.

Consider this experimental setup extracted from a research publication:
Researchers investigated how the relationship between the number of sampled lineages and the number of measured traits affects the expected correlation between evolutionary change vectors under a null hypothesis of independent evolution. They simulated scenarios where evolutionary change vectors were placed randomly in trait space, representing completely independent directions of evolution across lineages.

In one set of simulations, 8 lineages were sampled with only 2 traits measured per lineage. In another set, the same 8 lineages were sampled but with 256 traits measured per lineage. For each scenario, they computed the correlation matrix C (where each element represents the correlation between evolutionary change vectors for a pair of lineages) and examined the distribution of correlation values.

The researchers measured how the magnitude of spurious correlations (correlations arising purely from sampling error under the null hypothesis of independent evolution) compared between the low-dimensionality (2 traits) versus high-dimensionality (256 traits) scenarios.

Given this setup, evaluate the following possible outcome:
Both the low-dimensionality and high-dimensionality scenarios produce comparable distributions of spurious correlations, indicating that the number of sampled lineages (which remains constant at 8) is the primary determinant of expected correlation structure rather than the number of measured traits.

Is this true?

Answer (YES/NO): NO